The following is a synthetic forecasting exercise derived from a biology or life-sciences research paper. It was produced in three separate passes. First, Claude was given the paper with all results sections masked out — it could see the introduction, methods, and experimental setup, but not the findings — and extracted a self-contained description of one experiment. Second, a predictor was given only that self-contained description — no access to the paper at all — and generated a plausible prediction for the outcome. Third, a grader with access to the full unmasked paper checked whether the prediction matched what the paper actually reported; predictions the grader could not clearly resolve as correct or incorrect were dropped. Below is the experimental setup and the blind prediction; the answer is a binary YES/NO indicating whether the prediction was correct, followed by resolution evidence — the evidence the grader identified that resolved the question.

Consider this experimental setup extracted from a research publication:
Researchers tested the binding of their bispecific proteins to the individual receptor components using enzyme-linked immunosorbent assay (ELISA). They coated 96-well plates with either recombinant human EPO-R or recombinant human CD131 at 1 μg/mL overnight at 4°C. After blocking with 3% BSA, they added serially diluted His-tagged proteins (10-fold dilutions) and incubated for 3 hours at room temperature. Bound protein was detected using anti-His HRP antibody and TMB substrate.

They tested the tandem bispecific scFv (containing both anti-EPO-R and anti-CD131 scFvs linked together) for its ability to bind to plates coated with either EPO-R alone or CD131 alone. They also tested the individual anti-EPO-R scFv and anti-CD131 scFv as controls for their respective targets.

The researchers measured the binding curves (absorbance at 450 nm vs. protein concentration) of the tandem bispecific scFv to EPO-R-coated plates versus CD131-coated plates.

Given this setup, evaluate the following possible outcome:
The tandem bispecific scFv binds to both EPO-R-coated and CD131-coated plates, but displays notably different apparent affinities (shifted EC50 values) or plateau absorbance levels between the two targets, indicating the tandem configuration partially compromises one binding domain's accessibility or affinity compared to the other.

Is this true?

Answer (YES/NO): NO